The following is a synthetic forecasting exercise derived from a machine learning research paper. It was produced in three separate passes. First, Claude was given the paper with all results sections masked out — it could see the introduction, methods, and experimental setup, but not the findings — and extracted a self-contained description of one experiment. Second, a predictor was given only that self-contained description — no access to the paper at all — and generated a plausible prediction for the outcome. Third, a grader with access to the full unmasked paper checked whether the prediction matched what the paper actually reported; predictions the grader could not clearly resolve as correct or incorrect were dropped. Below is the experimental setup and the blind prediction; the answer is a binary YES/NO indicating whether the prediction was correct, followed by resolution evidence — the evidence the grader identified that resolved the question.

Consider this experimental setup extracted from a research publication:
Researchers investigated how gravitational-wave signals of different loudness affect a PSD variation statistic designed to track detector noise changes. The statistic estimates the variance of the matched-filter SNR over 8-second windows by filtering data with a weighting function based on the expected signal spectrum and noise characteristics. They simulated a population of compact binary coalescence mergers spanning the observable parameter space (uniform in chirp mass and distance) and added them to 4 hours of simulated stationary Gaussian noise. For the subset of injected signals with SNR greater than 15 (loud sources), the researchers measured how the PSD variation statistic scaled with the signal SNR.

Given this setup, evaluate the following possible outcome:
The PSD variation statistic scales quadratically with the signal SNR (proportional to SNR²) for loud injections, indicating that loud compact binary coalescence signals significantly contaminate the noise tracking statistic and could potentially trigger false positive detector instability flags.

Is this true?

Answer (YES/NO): YES